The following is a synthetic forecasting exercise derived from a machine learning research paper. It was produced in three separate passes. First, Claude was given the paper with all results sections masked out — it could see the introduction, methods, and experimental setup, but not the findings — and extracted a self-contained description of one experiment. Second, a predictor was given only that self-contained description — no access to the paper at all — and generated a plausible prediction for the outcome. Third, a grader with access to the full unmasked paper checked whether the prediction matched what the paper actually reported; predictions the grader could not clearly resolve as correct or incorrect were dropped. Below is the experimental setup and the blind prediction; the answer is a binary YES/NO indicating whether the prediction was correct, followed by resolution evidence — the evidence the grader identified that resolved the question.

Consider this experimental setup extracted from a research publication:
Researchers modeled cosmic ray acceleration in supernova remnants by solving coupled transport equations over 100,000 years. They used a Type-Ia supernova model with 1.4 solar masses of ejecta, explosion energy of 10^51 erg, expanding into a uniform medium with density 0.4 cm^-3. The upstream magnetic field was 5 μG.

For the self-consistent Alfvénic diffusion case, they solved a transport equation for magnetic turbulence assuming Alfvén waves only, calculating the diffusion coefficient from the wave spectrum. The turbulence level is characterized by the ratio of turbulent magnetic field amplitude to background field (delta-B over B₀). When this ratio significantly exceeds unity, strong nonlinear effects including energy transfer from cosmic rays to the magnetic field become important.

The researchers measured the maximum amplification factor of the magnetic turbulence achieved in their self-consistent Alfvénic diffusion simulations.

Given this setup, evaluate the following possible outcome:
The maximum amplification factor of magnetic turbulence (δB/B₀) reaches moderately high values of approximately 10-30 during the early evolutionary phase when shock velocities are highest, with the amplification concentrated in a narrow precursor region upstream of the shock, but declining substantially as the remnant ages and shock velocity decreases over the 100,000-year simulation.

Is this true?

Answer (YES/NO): NO